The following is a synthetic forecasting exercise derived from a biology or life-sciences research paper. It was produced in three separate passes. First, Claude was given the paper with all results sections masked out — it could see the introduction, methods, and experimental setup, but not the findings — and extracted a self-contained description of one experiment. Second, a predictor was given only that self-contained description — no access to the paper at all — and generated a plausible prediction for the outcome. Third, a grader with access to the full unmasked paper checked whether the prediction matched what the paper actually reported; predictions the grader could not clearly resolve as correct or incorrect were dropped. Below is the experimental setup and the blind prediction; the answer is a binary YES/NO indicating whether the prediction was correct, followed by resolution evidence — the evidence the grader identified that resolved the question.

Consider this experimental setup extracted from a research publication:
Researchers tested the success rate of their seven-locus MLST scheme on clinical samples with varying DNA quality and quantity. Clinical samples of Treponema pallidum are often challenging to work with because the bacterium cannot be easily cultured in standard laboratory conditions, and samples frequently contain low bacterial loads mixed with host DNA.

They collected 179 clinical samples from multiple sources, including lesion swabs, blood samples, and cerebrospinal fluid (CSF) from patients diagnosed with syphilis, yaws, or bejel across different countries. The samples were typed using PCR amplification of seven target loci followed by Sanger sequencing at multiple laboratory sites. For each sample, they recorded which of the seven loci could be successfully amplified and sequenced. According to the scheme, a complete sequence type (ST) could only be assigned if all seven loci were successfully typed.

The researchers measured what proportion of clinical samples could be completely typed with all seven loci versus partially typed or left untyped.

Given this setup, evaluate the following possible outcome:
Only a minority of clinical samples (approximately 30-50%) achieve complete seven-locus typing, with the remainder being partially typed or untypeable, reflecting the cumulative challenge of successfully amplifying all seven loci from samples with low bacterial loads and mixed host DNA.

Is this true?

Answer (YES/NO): YES